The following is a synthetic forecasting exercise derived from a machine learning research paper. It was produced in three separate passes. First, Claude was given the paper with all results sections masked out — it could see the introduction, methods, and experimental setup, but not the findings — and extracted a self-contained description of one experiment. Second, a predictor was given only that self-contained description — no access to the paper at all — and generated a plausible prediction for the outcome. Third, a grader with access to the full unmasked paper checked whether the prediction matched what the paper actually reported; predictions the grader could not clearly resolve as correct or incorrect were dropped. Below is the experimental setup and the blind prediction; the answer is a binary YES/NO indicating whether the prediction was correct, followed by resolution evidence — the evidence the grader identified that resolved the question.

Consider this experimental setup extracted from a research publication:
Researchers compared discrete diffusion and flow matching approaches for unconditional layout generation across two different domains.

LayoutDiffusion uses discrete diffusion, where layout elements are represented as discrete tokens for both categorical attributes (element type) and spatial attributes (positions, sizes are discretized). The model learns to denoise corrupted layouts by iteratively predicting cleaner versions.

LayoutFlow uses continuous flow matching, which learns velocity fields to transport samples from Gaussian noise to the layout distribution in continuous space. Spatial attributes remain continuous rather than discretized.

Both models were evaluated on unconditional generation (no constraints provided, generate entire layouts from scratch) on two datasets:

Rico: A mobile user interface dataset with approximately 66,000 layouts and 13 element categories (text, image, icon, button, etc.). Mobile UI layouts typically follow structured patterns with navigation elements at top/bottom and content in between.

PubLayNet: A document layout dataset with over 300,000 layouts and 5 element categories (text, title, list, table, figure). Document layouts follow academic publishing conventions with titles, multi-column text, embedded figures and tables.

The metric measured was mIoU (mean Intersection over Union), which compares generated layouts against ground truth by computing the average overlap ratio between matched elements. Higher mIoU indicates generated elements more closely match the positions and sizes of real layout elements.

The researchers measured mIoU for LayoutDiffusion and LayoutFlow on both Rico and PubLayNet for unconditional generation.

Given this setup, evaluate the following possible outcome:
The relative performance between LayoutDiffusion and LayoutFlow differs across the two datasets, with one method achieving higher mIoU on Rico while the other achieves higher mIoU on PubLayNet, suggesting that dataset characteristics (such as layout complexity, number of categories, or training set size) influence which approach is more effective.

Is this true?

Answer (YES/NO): YES